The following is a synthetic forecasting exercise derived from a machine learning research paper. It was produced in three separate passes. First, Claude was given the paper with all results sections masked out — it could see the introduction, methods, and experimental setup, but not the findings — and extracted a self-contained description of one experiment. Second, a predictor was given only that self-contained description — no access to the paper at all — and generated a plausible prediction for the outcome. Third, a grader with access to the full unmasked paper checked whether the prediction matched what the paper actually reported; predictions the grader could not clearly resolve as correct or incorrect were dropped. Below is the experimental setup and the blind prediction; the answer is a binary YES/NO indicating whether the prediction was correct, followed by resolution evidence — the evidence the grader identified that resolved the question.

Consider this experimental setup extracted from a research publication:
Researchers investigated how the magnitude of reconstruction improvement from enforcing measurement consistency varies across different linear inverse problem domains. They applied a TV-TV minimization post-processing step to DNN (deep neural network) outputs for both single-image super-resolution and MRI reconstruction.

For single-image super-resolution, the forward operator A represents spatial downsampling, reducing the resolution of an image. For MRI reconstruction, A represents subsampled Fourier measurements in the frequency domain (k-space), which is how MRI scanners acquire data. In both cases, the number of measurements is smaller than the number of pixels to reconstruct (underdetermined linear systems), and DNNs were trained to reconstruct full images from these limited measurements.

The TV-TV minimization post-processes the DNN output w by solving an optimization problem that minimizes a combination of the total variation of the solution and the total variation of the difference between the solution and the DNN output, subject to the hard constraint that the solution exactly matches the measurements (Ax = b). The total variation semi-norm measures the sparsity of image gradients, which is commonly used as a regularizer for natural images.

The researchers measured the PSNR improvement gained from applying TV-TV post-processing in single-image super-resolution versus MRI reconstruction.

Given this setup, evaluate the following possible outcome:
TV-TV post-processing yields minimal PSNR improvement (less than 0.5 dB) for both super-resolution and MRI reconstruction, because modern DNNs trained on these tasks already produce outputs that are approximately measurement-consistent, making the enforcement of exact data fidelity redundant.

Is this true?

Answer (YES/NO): NO